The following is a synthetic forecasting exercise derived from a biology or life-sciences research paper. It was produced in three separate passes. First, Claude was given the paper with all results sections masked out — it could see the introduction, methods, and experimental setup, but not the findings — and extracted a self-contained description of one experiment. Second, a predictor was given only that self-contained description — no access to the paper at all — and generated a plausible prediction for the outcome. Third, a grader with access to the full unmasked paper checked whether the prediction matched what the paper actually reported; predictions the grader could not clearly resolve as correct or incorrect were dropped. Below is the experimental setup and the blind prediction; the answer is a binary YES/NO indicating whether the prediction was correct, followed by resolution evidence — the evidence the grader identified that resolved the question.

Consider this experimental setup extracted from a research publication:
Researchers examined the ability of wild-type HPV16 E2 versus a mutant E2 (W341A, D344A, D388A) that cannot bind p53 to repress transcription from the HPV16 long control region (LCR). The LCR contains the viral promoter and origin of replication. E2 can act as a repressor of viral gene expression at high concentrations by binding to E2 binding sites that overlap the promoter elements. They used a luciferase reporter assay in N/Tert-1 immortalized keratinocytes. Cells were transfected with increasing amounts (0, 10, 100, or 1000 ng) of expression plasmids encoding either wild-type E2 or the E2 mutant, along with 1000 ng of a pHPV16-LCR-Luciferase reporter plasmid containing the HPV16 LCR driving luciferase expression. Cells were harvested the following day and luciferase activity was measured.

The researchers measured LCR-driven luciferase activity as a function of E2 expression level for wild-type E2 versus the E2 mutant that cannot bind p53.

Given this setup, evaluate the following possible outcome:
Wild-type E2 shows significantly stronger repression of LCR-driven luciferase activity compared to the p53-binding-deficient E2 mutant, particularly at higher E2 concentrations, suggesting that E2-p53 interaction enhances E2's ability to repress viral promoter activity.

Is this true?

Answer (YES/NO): NO